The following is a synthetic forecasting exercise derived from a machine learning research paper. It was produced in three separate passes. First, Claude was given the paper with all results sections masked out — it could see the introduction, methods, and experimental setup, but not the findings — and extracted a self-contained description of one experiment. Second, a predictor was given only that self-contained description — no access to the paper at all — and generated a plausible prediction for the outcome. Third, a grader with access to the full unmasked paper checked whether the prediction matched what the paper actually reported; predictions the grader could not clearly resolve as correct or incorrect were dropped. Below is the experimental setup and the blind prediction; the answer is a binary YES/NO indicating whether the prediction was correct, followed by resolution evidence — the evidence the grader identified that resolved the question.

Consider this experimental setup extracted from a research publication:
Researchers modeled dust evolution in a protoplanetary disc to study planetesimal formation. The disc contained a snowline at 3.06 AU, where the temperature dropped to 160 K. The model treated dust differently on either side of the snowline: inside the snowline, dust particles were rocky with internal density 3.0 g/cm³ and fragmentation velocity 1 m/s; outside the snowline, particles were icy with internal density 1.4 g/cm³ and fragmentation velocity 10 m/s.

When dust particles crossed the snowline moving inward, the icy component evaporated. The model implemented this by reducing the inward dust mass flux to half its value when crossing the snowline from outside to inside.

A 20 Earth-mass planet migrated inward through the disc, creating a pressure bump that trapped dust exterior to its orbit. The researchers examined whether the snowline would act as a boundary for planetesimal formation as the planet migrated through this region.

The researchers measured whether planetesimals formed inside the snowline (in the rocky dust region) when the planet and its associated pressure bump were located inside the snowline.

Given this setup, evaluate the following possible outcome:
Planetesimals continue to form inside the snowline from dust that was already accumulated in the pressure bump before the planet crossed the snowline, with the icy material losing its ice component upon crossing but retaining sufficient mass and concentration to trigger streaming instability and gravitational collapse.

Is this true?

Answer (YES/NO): NO